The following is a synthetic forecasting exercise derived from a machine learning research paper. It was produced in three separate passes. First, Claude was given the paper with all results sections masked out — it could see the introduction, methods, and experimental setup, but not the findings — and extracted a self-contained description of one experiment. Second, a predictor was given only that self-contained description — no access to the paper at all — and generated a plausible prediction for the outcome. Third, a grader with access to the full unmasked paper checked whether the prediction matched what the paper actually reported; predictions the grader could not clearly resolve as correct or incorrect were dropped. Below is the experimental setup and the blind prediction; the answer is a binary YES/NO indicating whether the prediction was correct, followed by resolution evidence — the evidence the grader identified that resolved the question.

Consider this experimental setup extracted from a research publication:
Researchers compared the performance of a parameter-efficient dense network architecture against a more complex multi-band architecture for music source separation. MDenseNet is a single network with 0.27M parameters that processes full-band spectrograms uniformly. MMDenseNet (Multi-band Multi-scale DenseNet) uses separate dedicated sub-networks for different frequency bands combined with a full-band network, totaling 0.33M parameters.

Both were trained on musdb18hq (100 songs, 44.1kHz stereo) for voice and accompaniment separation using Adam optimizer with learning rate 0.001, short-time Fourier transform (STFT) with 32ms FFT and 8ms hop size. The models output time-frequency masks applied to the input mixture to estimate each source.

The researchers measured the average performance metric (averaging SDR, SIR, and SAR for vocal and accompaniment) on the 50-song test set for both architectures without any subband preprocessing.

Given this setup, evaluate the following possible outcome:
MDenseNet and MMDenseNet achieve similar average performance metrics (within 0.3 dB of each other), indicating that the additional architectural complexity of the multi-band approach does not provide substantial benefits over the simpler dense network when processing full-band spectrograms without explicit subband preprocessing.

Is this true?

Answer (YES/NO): NO